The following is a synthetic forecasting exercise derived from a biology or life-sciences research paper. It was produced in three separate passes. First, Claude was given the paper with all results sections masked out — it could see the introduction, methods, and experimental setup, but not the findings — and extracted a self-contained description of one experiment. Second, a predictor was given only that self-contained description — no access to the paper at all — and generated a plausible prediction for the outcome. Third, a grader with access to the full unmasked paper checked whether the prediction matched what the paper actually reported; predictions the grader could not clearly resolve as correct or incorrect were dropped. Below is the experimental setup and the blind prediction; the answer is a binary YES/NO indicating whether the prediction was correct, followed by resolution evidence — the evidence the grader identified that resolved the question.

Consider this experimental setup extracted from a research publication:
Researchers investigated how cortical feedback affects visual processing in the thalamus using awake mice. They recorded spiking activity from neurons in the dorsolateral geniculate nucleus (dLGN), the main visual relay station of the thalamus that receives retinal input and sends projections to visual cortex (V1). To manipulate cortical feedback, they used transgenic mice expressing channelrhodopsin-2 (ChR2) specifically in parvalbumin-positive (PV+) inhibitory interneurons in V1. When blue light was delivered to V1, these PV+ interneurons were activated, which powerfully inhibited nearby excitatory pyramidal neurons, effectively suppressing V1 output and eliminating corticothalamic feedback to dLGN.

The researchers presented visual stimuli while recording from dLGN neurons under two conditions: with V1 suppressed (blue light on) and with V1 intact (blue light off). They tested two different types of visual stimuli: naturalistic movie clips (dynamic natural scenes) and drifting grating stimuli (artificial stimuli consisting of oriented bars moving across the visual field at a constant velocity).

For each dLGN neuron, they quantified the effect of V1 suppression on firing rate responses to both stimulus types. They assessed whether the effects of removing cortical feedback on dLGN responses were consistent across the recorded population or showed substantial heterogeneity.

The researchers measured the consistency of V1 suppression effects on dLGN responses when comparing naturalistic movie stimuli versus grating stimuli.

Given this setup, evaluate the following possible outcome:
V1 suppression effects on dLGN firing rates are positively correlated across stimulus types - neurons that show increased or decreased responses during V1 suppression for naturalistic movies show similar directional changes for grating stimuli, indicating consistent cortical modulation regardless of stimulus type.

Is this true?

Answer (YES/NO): NO